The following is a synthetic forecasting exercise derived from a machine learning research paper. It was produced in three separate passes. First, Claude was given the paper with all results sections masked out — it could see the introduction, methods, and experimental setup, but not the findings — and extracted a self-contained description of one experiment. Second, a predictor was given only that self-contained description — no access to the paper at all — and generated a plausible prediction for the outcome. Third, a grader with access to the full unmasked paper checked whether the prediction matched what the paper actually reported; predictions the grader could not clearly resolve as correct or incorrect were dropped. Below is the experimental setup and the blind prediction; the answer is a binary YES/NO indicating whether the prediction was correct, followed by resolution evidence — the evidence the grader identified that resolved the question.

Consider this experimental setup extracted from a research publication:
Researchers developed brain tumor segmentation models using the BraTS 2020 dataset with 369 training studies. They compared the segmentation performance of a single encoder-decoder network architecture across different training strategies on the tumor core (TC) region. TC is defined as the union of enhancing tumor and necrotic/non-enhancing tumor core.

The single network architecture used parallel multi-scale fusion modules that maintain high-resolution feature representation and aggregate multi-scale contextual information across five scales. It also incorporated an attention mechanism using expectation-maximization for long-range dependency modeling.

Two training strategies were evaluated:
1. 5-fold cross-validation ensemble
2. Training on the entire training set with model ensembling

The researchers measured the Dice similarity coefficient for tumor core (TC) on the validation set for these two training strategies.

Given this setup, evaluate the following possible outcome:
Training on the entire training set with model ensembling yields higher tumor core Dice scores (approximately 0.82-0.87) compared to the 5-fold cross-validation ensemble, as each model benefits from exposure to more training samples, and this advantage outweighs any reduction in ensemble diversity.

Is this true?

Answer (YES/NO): YES